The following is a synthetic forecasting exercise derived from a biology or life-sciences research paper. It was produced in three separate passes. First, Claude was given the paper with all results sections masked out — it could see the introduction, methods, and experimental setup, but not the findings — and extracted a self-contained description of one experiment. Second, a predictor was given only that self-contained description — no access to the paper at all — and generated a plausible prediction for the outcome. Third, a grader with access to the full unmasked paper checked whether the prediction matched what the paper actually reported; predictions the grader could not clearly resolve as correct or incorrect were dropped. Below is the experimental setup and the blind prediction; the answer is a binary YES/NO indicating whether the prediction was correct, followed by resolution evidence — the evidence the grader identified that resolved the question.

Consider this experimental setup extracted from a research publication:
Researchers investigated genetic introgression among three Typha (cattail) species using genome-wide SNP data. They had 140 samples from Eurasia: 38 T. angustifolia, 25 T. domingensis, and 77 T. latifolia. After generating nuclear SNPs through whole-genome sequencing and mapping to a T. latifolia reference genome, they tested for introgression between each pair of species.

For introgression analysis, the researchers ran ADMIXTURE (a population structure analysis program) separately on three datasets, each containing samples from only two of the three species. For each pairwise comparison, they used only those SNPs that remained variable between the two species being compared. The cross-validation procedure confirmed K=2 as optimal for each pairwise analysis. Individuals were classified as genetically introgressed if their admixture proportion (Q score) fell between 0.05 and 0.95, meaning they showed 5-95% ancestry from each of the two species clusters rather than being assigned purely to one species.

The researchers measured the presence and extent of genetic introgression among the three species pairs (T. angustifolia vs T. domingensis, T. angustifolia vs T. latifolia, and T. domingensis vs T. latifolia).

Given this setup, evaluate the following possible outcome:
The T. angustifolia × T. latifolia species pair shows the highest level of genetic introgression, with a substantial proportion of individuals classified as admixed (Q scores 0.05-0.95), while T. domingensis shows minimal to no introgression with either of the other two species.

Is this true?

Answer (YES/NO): NO